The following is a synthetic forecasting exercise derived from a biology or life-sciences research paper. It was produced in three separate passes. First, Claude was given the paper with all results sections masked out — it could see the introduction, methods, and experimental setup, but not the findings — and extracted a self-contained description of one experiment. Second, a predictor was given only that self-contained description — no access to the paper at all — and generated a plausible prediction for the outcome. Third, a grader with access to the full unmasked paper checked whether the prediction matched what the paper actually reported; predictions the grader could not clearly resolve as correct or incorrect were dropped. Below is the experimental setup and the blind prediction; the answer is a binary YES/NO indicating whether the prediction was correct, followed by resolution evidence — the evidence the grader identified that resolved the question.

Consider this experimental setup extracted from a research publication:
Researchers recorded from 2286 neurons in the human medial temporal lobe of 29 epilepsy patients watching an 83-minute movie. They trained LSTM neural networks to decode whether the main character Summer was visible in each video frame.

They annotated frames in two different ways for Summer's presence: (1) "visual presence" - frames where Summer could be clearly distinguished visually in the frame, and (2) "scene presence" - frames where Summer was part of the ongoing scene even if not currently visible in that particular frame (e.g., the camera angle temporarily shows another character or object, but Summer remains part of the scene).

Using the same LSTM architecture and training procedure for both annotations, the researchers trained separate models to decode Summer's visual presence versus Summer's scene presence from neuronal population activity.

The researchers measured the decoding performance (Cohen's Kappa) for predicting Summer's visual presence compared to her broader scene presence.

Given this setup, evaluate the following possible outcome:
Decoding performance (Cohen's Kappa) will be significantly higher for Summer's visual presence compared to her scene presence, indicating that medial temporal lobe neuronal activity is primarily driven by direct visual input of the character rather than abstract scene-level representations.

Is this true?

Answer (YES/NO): NO